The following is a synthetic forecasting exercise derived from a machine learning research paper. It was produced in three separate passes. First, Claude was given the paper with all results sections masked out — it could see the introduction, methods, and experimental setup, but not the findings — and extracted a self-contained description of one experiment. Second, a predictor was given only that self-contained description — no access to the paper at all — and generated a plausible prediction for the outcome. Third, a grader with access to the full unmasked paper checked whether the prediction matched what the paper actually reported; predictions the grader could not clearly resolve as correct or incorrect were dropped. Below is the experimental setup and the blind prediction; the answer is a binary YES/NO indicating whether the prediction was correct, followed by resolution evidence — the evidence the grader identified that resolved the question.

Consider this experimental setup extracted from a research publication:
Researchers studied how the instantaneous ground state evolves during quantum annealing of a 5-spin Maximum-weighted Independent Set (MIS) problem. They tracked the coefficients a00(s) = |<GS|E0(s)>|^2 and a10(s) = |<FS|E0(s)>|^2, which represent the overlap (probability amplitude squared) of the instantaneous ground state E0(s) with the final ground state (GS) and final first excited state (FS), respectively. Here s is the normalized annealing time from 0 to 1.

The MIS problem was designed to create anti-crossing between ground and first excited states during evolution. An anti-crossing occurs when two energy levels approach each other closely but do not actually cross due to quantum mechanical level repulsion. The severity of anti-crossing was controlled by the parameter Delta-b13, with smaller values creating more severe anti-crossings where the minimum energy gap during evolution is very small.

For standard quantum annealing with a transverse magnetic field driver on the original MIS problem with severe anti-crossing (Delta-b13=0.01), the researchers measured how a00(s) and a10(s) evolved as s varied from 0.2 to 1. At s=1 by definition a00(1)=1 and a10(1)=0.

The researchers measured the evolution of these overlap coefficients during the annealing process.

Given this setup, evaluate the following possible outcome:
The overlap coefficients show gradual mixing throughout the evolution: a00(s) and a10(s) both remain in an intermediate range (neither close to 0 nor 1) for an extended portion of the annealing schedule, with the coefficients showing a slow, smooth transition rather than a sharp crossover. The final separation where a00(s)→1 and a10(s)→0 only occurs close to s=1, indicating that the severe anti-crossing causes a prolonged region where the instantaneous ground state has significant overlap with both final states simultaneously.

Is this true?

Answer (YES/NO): NO